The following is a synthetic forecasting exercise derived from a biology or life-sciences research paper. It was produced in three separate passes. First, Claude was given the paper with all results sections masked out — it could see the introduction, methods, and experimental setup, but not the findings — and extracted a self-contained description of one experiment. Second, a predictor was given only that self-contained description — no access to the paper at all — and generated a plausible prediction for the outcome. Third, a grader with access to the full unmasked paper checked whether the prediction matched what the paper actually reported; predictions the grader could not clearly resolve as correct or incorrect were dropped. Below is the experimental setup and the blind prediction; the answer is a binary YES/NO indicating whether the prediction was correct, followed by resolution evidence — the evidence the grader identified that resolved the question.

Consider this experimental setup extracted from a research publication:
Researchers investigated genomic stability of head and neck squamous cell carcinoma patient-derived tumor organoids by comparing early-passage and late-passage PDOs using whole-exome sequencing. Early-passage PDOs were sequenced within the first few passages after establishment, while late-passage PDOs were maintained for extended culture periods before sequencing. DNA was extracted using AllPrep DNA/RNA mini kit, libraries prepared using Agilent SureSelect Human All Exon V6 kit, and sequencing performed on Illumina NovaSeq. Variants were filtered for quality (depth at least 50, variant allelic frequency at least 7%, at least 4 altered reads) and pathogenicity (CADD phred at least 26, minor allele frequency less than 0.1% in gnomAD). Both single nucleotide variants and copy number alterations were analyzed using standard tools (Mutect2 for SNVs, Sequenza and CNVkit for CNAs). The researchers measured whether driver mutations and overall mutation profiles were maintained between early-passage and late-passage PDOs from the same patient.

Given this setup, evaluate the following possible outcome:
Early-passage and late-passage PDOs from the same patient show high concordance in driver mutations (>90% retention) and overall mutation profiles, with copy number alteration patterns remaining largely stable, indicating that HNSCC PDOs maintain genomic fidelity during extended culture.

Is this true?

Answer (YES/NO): NO